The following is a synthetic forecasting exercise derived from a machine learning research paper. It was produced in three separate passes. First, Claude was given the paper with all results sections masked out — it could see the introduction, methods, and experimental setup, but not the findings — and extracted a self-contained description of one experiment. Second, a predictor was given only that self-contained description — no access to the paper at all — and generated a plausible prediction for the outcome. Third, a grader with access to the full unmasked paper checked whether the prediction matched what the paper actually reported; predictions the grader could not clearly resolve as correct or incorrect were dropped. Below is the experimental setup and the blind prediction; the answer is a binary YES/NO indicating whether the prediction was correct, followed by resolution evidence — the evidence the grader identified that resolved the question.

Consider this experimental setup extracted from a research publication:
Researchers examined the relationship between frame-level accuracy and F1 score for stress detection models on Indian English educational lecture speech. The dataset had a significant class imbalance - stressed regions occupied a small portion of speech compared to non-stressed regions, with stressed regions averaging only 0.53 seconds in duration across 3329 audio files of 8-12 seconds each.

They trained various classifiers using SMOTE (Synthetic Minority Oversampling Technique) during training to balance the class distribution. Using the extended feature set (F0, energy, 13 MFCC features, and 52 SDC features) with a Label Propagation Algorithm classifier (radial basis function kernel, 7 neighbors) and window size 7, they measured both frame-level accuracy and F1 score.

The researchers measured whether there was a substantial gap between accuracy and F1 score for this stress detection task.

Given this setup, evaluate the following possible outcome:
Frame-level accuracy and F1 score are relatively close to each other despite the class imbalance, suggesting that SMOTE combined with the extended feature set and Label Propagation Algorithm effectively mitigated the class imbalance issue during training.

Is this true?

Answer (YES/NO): YES